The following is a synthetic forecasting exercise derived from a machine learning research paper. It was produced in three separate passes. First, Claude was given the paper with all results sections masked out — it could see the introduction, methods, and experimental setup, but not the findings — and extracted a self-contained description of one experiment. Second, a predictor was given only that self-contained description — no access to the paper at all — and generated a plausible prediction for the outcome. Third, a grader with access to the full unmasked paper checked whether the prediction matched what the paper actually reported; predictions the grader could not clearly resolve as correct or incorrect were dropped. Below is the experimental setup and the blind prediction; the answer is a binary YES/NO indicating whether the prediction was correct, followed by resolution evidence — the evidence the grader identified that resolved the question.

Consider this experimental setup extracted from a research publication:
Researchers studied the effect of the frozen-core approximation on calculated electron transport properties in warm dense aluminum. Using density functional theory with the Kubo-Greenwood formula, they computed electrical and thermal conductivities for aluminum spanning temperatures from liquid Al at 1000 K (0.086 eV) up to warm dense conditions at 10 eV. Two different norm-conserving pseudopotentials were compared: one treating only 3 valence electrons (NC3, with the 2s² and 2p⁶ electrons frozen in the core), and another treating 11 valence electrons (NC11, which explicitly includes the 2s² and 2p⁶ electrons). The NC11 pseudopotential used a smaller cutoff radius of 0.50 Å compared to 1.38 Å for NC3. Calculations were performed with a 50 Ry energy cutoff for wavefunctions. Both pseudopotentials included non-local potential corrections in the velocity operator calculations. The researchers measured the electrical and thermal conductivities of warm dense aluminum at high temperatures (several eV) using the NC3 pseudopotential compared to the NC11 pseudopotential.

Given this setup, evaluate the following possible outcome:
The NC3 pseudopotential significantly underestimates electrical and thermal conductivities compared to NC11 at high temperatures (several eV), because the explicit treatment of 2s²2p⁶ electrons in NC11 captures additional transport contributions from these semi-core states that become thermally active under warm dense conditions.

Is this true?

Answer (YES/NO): NO